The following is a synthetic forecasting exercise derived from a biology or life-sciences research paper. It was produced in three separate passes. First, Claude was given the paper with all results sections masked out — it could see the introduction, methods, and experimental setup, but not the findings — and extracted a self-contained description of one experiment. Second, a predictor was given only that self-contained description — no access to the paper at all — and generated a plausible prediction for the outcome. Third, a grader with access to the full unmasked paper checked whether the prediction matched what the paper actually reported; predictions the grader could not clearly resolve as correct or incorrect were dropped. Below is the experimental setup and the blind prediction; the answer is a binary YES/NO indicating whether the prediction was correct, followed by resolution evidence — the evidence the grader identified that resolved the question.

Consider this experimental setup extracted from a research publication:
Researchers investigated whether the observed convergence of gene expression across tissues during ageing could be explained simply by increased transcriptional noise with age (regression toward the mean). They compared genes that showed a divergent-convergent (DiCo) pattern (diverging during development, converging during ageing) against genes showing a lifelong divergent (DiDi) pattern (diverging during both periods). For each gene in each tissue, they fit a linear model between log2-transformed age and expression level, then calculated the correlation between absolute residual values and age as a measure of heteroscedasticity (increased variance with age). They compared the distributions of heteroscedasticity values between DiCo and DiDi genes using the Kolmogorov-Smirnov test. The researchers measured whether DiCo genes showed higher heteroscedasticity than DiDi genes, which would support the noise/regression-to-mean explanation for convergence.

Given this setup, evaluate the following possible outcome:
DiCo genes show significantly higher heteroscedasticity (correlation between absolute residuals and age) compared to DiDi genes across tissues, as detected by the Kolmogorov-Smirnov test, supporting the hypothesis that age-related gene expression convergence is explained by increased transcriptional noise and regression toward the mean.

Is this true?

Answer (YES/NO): NO